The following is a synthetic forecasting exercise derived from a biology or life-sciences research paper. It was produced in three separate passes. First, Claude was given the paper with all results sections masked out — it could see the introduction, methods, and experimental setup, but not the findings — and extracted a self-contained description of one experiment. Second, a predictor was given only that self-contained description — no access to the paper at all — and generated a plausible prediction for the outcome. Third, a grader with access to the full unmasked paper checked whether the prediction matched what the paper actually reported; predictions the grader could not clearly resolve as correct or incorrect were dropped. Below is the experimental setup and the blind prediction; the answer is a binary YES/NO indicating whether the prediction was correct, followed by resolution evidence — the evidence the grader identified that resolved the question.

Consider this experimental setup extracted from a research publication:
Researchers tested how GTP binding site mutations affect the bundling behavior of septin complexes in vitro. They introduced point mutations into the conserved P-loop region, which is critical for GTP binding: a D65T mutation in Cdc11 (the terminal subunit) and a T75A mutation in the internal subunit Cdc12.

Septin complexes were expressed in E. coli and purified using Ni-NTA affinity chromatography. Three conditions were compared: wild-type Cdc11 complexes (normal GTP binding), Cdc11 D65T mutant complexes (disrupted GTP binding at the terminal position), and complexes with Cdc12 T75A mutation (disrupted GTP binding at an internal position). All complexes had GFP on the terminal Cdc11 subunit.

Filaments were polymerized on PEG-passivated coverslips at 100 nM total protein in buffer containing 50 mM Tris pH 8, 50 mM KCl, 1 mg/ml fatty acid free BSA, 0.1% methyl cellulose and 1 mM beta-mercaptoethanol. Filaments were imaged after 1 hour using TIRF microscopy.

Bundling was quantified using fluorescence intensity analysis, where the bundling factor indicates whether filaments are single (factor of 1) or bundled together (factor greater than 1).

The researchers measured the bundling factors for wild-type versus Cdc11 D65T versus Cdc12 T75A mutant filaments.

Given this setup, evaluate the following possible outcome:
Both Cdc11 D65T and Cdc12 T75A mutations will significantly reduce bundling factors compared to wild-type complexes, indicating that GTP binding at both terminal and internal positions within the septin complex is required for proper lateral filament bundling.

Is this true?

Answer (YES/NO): NO